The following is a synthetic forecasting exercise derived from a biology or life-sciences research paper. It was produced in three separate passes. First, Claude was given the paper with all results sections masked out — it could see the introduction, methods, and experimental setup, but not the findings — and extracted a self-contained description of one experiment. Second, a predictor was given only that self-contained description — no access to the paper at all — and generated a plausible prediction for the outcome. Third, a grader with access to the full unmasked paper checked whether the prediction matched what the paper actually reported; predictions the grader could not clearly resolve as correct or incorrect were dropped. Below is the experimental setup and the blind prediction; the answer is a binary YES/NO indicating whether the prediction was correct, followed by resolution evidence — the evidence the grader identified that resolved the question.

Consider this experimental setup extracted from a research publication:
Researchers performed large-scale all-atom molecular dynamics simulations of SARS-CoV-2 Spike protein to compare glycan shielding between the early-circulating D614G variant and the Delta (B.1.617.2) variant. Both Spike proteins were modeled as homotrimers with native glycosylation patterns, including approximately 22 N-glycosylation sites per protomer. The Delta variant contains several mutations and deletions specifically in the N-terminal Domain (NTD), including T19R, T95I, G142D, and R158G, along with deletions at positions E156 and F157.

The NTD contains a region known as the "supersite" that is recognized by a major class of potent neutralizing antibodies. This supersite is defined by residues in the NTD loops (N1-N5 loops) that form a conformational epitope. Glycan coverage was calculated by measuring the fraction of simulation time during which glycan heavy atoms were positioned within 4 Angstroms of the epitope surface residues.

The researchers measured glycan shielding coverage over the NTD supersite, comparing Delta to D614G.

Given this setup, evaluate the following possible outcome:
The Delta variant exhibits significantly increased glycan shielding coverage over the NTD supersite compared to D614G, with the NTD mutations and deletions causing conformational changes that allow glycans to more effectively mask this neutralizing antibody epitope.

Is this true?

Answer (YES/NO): YES